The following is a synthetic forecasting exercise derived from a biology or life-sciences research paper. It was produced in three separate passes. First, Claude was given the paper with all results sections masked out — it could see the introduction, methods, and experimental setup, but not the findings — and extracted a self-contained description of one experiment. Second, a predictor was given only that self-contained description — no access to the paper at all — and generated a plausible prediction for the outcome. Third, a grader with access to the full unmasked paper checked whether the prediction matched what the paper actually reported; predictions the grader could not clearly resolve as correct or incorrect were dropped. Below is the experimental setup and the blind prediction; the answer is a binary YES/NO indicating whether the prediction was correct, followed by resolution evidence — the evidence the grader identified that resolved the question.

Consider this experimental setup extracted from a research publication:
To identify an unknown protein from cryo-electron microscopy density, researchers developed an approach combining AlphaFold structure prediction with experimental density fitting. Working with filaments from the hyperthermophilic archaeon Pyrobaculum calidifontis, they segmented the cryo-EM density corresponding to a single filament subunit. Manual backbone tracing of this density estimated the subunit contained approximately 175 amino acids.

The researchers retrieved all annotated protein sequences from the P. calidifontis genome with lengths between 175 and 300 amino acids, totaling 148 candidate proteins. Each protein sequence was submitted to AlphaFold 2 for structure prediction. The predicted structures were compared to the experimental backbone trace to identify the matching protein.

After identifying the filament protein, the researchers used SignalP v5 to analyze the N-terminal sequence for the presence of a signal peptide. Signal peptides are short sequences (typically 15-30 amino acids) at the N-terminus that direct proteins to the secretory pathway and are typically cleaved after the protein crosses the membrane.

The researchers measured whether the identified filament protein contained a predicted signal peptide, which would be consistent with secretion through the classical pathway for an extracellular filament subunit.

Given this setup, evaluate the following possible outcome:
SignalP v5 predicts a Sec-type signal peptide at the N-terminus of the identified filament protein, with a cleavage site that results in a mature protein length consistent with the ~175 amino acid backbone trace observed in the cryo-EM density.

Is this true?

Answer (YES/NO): YES